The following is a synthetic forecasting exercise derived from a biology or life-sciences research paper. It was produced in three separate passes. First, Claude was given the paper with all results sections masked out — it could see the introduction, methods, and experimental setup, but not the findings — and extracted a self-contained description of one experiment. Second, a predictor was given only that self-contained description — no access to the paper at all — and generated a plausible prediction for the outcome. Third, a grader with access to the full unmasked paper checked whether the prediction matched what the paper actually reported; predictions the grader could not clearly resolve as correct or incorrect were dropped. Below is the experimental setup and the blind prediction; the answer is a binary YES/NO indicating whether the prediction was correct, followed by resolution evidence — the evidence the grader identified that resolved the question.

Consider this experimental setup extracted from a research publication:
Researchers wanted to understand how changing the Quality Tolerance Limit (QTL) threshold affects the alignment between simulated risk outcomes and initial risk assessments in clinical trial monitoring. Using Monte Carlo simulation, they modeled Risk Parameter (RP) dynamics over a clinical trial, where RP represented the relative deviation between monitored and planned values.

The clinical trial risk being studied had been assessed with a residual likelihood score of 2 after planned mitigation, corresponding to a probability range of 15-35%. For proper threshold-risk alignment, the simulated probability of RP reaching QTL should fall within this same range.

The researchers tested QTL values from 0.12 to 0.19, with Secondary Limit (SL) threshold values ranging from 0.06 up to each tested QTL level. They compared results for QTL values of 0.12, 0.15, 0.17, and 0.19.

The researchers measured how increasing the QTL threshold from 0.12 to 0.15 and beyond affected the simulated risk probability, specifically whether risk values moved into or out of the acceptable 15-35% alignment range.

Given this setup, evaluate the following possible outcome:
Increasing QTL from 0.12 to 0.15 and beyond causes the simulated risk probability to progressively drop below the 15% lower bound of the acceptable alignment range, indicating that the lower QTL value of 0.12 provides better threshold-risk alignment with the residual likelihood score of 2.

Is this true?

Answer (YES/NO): NO